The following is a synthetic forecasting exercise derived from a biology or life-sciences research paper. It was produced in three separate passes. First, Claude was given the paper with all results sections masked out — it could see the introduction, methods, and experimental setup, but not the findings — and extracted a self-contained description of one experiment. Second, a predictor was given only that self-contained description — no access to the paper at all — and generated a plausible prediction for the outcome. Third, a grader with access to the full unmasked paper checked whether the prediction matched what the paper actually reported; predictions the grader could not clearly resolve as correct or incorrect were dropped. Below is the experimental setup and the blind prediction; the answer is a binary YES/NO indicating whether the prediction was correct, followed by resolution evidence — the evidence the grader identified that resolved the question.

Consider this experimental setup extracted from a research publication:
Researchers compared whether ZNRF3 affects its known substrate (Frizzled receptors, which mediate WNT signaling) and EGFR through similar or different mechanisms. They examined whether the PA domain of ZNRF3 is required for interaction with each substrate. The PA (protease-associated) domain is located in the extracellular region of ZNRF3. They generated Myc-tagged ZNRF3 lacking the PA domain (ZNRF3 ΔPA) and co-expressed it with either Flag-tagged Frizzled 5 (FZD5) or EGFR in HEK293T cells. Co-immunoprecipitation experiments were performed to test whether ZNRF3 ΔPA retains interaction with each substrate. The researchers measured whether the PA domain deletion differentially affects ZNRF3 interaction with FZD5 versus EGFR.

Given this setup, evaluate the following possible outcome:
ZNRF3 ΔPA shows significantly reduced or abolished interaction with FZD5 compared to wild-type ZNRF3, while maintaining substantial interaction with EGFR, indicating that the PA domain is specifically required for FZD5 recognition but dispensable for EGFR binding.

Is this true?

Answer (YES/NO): NO